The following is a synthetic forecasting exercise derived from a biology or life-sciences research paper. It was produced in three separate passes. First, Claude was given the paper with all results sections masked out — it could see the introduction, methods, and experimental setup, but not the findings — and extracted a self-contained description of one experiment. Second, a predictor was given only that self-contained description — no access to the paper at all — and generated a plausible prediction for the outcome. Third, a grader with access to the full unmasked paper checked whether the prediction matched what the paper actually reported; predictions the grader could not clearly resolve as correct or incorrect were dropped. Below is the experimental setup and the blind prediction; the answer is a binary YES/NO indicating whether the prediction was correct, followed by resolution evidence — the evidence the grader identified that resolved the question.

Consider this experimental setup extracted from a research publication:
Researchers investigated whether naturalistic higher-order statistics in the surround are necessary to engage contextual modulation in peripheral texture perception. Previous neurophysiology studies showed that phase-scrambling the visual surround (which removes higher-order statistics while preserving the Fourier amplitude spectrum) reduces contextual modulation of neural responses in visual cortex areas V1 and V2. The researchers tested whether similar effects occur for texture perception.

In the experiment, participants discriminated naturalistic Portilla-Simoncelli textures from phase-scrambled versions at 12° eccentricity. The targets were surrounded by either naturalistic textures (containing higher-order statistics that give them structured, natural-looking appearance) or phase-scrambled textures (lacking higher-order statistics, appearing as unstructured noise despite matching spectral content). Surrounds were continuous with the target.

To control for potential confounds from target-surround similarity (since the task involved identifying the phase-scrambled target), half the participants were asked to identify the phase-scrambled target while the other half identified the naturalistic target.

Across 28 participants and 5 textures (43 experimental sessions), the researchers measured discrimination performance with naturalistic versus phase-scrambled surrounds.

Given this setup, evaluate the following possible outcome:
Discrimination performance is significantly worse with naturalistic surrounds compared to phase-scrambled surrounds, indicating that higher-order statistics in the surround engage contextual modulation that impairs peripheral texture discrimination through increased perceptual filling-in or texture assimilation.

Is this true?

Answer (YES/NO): NO